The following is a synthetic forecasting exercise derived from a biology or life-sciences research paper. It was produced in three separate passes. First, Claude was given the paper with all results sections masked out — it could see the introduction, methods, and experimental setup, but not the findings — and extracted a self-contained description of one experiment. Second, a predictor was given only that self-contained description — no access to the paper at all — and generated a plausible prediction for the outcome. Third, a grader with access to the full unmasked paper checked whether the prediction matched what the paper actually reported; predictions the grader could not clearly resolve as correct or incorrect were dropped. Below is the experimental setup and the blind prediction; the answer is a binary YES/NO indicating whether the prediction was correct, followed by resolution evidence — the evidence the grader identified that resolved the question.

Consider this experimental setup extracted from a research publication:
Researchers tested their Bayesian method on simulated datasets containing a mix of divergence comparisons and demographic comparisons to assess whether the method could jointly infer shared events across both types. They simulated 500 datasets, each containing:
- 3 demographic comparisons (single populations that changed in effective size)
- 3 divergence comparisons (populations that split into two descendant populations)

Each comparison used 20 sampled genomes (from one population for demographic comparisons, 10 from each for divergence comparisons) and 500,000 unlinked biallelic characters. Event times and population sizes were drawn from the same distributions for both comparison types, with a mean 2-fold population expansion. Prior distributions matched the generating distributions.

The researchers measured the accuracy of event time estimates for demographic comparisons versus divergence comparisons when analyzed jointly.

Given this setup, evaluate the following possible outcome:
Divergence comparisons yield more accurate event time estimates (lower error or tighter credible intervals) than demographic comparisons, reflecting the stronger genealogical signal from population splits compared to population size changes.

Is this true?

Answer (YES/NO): YES